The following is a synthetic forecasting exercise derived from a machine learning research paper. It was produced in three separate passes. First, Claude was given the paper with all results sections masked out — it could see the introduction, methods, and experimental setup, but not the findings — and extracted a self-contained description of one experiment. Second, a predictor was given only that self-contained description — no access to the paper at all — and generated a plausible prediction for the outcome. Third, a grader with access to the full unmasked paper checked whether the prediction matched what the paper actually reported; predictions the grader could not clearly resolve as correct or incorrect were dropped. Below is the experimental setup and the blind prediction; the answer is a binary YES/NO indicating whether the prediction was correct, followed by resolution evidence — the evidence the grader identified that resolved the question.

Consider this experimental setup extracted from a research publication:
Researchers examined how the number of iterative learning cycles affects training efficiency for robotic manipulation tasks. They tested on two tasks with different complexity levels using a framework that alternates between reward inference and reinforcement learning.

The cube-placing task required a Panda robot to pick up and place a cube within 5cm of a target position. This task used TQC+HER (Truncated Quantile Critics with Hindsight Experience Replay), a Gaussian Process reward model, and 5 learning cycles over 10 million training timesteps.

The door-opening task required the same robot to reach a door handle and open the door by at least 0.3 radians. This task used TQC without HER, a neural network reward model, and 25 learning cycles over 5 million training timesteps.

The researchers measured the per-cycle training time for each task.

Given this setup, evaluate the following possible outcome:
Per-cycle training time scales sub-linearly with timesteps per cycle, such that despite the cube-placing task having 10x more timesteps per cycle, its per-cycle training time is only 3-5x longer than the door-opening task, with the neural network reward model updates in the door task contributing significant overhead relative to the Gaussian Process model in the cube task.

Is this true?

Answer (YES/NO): NO